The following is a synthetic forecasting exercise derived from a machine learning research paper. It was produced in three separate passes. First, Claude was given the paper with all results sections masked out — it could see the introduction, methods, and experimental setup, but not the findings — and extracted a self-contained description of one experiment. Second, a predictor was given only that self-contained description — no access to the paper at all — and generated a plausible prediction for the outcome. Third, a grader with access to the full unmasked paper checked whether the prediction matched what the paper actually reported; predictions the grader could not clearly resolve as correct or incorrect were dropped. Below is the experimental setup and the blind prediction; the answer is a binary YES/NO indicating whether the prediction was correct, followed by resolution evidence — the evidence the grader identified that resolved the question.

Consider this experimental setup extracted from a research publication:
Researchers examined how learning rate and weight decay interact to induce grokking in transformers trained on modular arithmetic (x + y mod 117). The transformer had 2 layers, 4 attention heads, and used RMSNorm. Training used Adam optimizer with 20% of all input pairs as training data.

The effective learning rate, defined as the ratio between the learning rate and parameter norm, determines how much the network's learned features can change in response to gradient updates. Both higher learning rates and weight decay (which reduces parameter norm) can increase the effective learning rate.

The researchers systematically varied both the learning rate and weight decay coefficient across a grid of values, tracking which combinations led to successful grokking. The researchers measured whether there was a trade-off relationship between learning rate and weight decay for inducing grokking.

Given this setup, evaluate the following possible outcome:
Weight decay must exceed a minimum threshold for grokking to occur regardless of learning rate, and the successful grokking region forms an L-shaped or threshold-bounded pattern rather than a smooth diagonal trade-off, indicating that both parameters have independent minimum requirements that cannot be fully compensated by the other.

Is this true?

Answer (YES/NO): NO